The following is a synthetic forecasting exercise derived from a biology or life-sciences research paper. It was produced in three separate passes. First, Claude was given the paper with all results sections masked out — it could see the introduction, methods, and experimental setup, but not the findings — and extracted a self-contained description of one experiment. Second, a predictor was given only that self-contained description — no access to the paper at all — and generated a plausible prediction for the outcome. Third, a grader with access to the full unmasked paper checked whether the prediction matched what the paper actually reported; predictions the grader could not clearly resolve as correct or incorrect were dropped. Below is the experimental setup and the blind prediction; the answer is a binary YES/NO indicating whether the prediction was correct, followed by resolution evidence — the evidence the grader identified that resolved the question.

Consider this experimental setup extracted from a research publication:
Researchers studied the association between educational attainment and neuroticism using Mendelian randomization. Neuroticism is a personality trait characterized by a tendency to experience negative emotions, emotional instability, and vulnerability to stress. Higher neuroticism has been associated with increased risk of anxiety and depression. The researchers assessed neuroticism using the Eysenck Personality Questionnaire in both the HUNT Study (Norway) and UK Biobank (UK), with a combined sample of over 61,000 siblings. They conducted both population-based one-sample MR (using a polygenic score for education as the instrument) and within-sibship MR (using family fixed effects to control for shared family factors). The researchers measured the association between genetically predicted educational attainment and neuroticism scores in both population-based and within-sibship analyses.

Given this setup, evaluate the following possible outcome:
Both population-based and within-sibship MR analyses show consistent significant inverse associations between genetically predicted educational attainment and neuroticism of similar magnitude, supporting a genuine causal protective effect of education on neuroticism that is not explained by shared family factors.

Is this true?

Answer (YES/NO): YES